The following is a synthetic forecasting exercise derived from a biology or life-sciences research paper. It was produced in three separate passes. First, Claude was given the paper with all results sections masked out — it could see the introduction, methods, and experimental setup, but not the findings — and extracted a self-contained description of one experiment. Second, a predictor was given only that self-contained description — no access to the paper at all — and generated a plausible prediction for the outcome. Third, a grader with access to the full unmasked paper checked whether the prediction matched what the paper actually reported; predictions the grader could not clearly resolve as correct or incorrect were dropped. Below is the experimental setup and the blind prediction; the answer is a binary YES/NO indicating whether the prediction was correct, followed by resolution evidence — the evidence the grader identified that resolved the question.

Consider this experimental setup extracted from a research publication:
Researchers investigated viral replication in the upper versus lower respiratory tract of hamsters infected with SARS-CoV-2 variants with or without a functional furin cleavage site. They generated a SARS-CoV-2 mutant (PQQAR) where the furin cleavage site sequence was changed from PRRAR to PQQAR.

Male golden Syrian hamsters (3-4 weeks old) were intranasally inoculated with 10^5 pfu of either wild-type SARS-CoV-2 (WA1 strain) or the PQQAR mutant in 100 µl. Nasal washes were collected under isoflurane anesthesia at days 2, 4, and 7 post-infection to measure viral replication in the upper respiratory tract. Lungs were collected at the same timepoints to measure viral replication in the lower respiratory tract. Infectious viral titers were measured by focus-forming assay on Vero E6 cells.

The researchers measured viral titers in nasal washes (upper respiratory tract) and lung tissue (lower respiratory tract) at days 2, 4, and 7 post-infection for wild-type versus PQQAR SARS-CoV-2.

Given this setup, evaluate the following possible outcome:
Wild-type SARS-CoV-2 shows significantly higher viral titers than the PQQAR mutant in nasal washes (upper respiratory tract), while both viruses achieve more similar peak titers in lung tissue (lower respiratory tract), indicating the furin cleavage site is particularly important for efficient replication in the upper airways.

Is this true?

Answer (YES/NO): NO